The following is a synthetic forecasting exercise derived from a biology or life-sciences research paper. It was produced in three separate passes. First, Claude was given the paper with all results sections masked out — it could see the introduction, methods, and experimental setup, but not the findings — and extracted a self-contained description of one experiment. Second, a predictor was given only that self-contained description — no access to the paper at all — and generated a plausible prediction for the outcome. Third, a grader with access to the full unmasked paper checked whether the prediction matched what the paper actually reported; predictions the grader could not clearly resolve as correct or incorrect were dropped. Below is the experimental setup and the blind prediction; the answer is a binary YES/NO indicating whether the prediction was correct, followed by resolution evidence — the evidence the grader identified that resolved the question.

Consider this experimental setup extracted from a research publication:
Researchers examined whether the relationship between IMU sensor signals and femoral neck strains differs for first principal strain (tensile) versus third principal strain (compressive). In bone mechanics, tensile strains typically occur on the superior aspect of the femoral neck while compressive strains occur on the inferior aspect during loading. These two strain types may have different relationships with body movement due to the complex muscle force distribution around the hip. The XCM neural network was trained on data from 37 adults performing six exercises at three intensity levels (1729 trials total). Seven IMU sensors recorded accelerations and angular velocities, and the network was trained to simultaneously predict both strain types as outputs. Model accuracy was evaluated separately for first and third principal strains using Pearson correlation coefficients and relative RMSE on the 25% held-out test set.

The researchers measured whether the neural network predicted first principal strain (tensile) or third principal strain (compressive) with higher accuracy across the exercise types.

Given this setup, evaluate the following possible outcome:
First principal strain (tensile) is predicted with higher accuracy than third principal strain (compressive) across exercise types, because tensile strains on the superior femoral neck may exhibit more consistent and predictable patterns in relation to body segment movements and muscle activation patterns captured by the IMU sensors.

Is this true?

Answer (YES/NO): NO